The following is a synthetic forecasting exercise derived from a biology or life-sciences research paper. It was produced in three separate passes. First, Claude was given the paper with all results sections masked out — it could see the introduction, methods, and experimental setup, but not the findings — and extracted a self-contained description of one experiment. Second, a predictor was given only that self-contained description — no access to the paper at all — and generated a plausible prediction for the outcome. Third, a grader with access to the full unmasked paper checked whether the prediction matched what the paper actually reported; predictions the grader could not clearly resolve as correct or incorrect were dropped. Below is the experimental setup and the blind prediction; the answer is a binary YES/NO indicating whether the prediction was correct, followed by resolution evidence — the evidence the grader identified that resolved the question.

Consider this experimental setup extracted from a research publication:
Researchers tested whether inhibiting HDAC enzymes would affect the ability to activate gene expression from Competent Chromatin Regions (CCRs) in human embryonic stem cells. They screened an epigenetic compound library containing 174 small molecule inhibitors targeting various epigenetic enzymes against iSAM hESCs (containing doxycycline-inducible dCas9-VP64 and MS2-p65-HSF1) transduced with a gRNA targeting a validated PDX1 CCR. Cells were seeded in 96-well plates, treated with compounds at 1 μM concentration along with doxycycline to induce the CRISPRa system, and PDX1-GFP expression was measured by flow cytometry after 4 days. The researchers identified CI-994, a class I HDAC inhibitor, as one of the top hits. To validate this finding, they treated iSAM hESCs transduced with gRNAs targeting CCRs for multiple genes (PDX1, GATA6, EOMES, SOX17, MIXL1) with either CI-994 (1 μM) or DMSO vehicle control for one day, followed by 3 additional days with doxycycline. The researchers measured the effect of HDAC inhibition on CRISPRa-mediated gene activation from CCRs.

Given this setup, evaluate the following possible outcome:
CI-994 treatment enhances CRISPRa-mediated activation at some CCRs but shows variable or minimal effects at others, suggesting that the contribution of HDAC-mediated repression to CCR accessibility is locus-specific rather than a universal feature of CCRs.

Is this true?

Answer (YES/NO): NO